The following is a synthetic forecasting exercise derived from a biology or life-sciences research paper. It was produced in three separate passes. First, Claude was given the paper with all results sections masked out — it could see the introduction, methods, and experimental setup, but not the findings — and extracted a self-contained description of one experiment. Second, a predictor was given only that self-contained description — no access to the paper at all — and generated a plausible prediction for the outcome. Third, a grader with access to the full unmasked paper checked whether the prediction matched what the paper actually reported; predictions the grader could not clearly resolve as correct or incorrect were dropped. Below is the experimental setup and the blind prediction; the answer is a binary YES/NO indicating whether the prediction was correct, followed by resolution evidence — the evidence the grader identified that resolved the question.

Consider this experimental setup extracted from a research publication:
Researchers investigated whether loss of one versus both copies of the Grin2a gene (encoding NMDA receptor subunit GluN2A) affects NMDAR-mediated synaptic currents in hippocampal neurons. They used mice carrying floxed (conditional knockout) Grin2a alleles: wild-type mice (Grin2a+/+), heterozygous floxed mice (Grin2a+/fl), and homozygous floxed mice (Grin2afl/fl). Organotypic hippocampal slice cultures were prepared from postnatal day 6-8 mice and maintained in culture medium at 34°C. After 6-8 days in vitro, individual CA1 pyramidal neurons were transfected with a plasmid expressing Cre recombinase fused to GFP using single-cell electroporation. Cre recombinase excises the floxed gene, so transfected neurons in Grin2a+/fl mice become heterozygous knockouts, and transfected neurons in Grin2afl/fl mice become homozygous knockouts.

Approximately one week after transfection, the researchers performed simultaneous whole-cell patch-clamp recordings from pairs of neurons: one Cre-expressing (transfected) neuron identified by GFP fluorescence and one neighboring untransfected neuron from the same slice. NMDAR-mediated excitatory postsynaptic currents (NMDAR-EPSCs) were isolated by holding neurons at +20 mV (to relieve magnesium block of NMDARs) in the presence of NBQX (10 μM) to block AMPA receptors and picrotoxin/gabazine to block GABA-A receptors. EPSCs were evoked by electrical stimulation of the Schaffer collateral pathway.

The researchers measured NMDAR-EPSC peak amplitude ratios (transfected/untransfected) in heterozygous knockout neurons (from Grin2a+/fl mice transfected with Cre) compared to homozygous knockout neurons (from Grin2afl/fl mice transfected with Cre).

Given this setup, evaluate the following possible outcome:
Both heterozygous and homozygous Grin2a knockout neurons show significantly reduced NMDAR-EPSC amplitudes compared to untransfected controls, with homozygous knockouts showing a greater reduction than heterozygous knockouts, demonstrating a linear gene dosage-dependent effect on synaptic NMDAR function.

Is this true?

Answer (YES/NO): NO